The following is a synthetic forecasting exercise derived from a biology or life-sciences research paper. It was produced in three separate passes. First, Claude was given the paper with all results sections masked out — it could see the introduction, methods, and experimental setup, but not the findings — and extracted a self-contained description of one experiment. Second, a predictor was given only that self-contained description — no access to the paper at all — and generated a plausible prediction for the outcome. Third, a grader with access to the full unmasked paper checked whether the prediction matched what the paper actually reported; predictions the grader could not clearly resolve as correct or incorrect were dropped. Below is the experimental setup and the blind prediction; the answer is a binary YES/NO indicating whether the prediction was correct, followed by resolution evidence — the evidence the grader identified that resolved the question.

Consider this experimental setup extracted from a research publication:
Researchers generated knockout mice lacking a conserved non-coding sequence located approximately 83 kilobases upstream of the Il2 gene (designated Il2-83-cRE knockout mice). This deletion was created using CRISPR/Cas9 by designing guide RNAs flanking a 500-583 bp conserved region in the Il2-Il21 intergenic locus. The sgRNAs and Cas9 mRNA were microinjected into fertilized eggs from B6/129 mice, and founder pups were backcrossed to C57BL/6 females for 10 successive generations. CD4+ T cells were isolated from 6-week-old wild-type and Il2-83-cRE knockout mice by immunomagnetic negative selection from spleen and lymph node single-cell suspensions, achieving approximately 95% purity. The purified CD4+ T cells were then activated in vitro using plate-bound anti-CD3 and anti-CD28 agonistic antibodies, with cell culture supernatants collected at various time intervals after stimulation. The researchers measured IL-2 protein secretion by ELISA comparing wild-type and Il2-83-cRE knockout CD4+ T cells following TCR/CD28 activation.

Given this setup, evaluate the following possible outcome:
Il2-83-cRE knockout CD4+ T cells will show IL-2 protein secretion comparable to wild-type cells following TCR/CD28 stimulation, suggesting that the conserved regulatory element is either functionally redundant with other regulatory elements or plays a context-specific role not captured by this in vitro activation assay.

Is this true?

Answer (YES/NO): NO